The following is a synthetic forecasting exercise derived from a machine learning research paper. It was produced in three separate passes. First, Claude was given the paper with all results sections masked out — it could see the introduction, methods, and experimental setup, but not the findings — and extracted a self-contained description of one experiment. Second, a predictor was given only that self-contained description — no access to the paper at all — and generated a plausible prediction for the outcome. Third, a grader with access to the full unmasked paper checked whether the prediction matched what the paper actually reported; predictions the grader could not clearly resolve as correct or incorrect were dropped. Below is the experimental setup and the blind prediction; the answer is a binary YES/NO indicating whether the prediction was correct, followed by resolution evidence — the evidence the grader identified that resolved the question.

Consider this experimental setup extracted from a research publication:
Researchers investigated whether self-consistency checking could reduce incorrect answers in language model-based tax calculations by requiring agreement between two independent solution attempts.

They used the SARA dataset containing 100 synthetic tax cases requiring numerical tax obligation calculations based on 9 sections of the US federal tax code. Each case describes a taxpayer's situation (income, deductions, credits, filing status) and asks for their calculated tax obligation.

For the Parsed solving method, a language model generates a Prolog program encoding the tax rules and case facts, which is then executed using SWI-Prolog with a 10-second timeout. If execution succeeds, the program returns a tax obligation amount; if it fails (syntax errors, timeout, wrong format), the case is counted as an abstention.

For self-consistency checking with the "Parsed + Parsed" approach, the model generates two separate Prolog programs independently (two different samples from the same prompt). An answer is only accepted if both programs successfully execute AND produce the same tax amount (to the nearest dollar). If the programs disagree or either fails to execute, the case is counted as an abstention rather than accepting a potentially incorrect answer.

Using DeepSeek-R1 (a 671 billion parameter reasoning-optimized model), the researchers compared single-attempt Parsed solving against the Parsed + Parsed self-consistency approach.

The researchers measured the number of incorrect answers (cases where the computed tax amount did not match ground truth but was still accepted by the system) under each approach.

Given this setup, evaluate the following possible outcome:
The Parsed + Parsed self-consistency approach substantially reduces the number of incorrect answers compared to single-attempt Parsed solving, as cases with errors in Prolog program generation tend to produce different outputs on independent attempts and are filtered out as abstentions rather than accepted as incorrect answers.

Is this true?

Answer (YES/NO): YES